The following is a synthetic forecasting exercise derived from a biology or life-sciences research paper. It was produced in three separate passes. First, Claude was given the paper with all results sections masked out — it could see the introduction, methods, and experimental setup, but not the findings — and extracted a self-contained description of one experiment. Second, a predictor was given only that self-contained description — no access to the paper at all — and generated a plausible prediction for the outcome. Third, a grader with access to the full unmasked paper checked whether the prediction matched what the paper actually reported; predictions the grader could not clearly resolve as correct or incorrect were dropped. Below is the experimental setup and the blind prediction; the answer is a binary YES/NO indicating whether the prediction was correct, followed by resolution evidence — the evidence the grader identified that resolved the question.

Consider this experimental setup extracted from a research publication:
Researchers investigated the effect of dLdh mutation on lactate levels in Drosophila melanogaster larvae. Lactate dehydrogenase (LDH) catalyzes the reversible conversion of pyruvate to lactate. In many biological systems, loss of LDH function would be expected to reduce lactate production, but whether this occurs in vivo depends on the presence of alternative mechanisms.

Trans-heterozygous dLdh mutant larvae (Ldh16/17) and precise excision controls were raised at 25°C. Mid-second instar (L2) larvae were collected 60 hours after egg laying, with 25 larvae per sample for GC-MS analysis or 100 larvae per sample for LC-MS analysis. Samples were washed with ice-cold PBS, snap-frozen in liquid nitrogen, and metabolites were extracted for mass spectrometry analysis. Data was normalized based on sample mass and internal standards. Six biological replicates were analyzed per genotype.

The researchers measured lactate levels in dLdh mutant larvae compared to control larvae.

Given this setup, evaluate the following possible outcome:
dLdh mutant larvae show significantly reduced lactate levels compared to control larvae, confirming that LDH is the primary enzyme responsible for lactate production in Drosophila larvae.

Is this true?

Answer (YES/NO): YES